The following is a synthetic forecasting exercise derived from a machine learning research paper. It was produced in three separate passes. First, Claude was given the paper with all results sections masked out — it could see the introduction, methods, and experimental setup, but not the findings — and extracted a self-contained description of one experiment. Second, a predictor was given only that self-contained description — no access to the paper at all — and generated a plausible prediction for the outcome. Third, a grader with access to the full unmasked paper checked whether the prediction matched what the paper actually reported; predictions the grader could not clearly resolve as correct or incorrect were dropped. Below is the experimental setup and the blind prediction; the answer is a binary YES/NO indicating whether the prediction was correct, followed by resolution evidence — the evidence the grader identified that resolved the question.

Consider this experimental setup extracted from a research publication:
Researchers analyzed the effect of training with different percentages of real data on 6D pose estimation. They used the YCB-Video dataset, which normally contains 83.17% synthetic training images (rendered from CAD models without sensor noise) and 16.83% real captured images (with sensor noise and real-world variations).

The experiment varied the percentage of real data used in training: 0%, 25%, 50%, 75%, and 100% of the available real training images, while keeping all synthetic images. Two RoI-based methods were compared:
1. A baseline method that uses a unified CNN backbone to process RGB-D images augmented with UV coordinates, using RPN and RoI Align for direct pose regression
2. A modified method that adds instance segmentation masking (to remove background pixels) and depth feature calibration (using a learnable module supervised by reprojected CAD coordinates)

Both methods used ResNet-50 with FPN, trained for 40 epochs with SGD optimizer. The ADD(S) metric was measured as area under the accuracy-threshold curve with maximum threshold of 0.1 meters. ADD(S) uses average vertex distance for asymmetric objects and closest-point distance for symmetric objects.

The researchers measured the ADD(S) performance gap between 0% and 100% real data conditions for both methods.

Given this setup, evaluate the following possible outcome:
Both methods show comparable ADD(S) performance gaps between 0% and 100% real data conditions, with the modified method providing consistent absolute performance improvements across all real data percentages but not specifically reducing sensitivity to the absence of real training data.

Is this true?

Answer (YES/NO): NO